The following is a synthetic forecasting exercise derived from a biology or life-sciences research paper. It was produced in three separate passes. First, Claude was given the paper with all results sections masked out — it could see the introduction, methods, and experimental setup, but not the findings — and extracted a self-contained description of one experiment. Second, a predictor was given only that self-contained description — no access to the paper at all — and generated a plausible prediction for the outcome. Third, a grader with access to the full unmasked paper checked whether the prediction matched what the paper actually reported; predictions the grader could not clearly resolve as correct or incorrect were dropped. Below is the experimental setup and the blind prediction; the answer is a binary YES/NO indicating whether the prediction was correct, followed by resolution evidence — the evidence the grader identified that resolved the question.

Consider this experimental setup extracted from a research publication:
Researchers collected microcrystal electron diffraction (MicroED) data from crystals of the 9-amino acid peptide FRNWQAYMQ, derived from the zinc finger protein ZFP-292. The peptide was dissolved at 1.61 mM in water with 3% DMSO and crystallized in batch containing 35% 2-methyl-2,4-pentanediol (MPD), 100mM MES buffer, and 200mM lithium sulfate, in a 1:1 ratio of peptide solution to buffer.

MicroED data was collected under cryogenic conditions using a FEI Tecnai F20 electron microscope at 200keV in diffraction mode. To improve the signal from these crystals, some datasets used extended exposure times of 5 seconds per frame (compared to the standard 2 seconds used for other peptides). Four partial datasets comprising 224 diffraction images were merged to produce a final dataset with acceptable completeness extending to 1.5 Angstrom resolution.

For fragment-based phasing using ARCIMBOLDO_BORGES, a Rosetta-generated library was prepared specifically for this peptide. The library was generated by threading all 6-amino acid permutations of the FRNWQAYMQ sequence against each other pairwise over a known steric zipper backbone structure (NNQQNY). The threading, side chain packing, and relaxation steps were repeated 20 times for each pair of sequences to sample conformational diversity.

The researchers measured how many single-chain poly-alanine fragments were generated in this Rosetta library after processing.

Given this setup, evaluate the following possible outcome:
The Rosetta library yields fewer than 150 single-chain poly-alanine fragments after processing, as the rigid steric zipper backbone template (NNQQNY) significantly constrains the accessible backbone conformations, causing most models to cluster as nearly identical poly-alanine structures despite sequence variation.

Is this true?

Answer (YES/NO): NO